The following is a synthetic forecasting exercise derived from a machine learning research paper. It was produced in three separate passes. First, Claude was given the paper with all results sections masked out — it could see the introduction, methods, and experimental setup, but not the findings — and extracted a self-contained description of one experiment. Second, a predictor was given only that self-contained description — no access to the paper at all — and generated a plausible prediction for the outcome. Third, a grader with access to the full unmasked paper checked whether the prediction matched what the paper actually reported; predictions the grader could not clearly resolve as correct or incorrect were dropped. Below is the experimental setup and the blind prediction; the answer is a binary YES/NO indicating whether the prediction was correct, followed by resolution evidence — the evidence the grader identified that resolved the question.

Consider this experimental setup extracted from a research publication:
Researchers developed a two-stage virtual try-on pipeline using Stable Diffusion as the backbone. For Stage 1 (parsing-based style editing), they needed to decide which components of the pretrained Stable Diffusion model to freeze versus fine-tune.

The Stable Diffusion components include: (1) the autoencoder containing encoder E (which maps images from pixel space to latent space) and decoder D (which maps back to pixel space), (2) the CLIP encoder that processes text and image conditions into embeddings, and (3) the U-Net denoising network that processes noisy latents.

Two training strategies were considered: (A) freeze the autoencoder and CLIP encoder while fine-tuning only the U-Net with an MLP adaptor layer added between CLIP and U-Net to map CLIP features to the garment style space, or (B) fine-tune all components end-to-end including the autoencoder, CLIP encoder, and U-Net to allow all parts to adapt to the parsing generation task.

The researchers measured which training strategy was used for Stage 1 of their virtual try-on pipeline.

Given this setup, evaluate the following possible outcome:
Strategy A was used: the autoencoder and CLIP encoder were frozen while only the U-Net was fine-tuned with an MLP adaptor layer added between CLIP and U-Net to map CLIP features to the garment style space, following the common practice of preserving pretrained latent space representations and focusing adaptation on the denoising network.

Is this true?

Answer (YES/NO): YES